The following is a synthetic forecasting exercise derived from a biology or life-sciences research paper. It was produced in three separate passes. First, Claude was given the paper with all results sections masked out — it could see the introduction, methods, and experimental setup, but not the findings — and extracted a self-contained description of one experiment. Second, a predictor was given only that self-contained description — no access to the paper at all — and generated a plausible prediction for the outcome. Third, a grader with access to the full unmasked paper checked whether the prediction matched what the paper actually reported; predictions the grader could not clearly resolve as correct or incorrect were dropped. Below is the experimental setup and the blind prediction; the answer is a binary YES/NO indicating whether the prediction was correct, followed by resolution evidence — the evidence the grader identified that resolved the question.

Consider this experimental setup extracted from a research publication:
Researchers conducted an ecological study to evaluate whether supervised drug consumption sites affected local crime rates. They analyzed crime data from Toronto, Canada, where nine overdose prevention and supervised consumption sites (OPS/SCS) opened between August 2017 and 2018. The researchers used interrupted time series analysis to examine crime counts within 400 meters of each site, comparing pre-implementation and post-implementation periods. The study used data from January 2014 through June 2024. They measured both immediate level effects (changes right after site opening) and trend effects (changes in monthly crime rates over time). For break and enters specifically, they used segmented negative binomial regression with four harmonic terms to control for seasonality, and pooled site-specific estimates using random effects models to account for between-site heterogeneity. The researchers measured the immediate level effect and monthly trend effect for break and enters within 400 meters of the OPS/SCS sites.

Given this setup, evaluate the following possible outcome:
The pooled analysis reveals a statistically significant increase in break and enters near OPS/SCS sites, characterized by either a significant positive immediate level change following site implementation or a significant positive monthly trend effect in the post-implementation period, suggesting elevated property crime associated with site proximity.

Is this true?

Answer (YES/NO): YES